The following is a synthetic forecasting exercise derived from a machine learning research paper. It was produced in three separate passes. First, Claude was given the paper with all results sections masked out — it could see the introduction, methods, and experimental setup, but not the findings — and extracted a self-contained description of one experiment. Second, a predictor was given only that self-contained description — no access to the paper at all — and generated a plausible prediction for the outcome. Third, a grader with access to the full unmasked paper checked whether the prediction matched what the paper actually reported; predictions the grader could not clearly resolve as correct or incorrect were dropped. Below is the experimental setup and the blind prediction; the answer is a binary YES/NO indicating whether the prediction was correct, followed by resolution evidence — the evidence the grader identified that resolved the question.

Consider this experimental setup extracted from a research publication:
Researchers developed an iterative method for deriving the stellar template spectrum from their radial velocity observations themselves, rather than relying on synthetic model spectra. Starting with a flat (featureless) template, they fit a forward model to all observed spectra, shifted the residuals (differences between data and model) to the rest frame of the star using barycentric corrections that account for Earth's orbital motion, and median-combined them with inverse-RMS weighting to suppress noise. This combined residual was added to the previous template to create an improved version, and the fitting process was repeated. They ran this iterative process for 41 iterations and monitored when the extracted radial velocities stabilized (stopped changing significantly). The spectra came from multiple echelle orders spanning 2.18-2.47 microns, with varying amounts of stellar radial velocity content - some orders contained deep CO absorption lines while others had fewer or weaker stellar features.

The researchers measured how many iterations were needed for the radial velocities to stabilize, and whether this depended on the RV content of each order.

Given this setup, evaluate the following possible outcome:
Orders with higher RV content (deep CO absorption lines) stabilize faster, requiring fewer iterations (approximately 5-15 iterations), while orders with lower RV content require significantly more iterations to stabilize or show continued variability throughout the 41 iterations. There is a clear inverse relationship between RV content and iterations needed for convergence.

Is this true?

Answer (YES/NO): NO